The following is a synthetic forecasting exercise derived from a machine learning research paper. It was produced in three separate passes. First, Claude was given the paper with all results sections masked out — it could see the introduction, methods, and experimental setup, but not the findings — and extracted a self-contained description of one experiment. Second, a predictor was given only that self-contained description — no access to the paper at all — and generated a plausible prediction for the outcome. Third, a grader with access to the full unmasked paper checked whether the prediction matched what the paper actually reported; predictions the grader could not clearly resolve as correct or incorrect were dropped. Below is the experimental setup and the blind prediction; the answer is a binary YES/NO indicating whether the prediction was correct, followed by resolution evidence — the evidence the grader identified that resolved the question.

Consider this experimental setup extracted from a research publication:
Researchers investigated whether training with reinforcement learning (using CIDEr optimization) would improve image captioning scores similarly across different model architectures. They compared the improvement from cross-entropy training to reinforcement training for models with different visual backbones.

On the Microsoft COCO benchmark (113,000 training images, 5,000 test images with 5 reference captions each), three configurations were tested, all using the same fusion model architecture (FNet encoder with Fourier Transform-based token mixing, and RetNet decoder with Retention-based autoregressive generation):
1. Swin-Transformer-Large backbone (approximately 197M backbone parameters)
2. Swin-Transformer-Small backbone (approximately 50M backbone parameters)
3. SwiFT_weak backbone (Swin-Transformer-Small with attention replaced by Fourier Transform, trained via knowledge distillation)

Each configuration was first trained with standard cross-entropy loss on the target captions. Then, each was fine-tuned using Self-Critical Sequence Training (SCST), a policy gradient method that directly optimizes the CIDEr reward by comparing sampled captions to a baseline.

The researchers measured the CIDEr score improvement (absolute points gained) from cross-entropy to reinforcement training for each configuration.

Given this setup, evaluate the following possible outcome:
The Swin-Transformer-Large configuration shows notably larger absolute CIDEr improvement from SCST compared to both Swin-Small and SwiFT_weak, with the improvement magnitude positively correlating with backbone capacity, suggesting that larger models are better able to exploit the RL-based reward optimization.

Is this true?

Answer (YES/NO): NO